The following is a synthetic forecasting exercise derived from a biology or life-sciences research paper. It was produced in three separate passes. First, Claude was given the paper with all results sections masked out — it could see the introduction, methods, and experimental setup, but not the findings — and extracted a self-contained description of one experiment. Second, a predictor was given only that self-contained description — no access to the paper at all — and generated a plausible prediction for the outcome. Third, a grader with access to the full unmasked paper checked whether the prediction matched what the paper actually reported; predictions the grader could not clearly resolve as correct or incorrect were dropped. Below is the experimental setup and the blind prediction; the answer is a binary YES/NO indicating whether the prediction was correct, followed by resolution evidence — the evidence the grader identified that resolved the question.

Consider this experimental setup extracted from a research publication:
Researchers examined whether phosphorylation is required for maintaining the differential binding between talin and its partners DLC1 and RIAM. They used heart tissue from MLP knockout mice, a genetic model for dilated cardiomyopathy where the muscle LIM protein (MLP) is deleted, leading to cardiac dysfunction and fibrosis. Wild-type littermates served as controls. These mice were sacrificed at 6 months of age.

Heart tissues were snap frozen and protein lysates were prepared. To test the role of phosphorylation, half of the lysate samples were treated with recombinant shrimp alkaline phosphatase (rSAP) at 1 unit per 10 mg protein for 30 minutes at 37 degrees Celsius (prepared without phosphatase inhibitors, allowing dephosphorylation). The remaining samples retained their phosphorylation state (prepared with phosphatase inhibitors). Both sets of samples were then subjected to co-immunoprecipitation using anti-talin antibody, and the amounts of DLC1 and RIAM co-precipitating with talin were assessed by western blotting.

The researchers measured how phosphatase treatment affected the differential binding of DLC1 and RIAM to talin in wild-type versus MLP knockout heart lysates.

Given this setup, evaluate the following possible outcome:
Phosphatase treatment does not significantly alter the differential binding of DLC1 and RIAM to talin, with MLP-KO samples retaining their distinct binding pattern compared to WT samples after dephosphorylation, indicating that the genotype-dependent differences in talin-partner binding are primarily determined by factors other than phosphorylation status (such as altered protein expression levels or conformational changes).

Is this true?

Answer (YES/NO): NO